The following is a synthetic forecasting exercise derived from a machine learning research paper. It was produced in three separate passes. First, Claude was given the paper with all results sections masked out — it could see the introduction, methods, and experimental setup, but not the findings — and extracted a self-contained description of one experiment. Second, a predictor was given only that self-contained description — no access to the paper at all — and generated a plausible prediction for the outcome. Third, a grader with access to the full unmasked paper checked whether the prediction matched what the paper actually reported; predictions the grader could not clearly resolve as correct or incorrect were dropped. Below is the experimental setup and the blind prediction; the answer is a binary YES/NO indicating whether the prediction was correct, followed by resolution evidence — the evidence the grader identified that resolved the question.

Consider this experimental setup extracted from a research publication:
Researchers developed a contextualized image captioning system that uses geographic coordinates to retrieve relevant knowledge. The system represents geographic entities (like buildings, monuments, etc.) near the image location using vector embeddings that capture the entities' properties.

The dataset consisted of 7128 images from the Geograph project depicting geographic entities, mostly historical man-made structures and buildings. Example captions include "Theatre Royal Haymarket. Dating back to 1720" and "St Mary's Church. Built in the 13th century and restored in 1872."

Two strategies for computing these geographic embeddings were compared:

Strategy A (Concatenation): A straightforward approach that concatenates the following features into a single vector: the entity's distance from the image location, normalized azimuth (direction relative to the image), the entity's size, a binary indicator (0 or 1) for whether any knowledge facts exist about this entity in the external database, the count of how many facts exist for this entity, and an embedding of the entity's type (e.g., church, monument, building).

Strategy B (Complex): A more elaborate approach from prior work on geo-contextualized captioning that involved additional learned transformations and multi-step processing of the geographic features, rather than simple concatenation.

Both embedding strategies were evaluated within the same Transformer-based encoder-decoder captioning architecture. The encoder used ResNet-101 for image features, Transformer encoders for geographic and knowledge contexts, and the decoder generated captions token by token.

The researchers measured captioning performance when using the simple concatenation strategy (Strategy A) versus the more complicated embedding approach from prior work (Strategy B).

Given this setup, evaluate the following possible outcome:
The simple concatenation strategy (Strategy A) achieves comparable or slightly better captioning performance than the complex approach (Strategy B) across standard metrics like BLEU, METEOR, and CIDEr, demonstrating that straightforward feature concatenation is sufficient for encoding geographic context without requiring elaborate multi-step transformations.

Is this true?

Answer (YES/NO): YES